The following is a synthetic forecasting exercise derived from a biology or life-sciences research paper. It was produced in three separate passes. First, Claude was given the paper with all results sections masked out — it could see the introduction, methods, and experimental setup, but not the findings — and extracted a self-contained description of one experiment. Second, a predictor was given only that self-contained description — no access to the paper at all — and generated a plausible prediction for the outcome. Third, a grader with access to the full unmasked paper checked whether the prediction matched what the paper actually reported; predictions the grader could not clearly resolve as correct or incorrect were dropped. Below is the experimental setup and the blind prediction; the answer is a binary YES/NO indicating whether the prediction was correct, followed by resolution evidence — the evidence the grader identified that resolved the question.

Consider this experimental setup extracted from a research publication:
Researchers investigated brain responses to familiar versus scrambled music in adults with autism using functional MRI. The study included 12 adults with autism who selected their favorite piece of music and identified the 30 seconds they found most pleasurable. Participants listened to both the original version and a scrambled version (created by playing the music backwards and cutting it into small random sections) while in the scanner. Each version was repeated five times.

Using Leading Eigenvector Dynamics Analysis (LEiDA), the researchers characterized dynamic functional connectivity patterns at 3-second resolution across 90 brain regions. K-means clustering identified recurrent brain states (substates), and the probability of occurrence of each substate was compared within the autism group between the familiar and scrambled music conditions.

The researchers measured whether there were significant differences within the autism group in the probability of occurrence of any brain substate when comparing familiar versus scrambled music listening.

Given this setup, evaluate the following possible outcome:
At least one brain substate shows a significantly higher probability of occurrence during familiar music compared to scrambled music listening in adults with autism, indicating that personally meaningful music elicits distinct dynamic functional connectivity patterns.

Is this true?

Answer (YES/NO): NO